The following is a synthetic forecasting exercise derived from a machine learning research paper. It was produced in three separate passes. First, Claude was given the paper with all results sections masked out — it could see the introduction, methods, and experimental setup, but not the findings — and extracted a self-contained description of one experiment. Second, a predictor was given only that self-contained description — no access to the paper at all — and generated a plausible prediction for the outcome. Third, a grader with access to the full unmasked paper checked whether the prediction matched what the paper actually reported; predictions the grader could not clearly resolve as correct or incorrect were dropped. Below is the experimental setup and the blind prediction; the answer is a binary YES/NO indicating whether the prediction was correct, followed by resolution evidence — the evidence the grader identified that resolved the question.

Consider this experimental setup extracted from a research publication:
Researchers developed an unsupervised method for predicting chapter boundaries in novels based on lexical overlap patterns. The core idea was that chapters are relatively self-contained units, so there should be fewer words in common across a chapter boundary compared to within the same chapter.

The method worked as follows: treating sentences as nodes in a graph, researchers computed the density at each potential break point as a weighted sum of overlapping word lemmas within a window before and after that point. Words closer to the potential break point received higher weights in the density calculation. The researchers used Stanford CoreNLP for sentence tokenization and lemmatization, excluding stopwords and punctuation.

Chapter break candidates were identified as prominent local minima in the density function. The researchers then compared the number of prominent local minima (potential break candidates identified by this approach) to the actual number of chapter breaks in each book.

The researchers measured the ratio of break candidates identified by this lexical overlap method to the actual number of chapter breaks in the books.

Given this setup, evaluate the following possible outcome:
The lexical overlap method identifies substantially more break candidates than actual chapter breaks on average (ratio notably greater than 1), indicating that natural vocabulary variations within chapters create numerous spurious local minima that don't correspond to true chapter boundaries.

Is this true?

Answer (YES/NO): YES